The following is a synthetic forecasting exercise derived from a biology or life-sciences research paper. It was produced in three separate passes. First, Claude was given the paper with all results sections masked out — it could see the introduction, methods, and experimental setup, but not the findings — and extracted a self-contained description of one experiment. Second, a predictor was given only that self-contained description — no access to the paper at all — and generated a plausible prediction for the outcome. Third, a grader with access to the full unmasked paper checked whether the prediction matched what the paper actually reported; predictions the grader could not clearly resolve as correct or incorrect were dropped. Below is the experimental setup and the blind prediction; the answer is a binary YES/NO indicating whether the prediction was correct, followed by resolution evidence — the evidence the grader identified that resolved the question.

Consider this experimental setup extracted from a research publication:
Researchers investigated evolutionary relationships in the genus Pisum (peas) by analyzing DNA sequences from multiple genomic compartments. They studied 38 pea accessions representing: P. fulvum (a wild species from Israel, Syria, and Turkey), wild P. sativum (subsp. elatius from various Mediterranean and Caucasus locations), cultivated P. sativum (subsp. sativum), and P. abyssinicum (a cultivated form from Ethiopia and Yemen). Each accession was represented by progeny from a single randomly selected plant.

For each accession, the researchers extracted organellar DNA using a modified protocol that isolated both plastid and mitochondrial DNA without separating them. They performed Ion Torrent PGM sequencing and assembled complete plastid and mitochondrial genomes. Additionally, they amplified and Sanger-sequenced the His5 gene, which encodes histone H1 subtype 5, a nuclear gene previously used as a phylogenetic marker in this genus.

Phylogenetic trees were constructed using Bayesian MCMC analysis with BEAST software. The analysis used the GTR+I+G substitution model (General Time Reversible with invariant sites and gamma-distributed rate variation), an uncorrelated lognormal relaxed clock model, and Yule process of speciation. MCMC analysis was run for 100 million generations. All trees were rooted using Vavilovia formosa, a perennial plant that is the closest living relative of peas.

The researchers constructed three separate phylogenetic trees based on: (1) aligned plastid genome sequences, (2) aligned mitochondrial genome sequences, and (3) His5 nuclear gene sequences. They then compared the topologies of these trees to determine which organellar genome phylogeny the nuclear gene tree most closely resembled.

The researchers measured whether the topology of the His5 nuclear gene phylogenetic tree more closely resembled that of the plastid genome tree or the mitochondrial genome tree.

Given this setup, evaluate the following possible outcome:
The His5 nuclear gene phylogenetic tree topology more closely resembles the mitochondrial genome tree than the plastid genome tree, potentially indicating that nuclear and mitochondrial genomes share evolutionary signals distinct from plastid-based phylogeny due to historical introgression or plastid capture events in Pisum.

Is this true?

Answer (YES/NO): NO